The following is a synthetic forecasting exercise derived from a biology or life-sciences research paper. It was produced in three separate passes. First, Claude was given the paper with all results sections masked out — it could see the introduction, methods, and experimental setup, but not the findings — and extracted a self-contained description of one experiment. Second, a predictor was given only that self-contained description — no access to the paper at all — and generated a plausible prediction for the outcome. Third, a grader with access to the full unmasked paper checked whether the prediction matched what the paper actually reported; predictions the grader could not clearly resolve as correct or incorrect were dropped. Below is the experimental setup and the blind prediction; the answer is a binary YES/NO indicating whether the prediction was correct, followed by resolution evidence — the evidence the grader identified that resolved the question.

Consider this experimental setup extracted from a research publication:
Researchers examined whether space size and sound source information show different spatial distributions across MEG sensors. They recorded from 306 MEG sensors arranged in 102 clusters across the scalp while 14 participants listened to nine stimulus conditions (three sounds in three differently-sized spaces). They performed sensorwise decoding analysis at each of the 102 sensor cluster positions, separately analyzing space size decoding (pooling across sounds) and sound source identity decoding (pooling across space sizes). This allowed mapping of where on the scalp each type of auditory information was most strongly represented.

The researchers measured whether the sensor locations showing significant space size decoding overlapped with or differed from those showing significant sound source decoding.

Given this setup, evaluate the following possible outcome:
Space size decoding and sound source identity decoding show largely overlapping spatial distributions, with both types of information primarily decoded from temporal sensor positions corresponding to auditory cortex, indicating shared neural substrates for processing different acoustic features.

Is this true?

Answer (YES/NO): YES